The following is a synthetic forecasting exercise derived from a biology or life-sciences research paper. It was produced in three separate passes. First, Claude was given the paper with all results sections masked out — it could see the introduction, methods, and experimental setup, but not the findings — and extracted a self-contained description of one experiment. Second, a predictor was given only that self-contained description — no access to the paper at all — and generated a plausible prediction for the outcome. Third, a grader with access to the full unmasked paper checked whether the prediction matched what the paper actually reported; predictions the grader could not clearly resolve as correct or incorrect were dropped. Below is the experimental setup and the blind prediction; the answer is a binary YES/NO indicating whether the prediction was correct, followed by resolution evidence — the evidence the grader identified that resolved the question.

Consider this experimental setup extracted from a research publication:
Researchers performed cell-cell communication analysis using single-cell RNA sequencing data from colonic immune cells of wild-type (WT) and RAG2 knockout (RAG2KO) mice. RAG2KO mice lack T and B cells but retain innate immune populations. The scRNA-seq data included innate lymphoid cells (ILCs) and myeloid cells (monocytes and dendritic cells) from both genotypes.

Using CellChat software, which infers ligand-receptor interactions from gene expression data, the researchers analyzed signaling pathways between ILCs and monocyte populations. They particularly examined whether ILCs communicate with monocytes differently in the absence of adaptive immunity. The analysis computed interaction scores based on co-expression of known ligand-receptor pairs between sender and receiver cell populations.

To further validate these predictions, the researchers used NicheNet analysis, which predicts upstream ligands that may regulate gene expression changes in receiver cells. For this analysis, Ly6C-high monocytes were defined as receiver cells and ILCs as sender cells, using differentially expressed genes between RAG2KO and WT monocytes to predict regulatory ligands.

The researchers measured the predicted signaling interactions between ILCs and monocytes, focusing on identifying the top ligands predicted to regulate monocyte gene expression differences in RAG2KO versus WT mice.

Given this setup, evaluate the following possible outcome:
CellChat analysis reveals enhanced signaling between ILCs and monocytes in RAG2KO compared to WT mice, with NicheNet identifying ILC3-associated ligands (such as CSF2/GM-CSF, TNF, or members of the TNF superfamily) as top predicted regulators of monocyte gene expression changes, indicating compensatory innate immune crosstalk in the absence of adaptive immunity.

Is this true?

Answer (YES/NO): NO